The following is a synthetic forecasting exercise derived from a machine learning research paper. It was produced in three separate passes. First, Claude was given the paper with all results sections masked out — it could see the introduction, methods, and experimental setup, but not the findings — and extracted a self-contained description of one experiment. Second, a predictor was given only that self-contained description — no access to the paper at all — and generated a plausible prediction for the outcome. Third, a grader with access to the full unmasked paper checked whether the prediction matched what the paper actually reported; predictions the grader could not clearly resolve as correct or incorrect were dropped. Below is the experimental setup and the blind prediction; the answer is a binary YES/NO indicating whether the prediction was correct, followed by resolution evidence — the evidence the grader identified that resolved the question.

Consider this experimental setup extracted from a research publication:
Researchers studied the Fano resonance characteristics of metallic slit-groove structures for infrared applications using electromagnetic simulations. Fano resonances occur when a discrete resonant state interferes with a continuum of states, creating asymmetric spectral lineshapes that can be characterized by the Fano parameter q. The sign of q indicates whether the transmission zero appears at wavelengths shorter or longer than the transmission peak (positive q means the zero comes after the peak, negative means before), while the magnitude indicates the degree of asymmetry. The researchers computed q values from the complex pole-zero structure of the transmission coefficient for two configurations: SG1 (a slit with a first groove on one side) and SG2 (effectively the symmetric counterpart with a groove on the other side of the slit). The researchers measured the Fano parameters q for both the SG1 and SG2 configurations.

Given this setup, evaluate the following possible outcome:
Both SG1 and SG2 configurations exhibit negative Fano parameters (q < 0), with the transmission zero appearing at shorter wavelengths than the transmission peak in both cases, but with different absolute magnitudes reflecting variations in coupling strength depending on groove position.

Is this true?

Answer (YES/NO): NO